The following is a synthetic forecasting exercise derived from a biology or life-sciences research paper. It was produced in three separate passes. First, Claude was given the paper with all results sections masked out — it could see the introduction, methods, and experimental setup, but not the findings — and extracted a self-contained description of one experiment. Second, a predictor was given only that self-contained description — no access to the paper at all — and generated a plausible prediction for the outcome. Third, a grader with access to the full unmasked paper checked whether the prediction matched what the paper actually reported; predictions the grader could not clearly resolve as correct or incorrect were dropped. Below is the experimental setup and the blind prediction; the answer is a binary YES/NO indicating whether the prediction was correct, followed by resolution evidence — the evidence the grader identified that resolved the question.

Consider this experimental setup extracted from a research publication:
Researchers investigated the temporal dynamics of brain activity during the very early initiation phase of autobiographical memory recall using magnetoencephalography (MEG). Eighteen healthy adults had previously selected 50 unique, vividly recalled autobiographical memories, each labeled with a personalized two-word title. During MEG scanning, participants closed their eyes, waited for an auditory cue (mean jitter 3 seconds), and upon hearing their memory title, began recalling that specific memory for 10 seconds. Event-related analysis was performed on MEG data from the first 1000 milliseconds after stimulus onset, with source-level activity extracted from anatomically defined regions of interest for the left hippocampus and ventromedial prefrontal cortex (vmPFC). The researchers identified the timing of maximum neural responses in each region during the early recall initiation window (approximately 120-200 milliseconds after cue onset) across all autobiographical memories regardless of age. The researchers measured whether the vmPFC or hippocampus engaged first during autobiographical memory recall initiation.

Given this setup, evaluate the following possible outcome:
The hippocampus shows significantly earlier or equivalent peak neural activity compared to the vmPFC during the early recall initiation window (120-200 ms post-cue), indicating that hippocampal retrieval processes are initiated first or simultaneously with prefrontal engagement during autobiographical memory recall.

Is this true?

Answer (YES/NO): NO